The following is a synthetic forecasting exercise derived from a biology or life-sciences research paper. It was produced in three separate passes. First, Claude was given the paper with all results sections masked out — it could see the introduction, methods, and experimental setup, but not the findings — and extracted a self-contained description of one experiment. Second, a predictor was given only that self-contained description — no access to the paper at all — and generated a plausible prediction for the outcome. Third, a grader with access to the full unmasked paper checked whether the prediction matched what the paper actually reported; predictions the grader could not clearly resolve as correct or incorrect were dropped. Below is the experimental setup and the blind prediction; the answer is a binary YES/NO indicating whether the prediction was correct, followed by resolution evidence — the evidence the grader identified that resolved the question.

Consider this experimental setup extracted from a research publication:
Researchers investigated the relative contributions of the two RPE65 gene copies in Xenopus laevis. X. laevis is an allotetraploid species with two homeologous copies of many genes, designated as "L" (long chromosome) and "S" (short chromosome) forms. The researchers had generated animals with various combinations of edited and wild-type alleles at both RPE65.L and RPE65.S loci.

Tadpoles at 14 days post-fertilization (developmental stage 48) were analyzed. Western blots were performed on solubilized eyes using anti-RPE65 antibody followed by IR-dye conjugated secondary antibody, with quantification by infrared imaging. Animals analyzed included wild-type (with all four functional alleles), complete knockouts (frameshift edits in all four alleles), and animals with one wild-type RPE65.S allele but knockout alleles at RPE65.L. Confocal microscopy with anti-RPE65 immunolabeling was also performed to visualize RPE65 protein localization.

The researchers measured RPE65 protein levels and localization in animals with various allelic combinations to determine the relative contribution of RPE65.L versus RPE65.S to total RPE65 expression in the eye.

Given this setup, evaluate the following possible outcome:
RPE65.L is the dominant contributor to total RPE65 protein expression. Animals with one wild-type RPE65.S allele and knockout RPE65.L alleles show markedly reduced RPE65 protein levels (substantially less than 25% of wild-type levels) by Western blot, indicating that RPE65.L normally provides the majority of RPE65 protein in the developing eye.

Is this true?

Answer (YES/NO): YES